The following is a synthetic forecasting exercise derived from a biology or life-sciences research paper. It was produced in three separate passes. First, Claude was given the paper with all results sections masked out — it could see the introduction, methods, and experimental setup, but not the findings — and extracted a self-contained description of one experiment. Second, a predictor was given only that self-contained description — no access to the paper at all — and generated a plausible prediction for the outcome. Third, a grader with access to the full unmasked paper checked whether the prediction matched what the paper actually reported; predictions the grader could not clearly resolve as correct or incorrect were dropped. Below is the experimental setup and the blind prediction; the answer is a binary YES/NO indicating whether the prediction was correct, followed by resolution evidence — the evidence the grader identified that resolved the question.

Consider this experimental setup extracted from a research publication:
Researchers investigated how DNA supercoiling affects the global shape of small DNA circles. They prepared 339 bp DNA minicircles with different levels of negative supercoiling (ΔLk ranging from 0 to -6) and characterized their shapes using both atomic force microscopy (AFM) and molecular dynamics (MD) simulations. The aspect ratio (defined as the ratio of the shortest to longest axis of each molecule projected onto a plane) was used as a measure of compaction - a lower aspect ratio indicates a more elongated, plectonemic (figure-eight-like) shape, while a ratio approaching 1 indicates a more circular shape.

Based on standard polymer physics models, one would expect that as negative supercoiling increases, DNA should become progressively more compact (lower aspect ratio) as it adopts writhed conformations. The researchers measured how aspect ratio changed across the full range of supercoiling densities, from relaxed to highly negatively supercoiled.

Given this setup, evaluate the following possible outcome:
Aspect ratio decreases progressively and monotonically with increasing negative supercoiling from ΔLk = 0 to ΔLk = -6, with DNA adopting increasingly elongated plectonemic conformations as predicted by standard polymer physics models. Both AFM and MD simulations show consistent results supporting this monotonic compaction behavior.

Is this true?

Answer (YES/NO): NO